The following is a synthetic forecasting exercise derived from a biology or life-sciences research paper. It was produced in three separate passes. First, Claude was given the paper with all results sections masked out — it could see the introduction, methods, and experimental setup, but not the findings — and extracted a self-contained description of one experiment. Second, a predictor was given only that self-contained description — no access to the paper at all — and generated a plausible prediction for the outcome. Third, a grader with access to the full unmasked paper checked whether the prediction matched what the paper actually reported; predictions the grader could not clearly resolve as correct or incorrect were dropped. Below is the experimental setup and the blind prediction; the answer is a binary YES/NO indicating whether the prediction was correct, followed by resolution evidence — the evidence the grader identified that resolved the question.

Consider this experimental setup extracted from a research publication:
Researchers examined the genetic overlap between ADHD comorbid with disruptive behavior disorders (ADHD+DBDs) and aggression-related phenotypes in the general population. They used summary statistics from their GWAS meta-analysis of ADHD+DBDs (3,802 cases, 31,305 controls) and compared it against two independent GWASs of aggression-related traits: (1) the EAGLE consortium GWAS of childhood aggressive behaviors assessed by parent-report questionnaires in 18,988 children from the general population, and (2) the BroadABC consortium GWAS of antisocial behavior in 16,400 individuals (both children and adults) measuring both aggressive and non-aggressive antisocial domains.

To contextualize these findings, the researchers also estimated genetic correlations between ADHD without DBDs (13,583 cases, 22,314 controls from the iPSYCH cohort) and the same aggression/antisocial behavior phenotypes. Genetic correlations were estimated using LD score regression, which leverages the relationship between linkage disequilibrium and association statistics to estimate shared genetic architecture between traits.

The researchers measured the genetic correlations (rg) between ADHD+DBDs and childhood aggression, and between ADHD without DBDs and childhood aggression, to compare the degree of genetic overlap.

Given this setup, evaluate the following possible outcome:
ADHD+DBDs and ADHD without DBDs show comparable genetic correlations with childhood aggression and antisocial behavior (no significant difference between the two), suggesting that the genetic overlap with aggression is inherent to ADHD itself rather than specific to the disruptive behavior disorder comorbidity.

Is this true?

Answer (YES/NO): NO